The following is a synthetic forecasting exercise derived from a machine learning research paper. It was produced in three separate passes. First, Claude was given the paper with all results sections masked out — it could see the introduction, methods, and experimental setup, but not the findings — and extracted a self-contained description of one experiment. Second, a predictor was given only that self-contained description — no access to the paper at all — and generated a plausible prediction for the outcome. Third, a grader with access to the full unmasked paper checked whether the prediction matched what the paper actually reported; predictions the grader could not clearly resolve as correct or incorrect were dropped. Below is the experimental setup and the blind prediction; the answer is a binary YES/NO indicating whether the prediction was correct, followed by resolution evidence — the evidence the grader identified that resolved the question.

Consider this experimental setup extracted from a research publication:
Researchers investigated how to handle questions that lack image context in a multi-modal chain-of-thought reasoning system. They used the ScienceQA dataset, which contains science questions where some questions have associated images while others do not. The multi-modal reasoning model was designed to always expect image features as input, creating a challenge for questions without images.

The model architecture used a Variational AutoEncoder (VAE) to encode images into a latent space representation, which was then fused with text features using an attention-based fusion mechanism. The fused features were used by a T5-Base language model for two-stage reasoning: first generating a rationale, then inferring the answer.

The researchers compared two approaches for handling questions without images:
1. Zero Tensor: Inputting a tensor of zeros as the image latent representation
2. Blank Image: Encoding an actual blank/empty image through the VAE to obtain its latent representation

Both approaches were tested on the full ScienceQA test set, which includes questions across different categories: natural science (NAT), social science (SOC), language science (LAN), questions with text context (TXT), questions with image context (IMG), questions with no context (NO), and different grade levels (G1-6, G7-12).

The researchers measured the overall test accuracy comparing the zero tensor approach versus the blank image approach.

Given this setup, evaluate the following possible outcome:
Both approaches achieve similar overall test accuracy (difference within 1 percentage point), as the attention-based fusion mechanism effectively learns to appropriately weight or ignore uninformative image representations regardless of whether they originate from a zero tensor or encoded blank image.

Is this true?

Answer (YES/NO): NO